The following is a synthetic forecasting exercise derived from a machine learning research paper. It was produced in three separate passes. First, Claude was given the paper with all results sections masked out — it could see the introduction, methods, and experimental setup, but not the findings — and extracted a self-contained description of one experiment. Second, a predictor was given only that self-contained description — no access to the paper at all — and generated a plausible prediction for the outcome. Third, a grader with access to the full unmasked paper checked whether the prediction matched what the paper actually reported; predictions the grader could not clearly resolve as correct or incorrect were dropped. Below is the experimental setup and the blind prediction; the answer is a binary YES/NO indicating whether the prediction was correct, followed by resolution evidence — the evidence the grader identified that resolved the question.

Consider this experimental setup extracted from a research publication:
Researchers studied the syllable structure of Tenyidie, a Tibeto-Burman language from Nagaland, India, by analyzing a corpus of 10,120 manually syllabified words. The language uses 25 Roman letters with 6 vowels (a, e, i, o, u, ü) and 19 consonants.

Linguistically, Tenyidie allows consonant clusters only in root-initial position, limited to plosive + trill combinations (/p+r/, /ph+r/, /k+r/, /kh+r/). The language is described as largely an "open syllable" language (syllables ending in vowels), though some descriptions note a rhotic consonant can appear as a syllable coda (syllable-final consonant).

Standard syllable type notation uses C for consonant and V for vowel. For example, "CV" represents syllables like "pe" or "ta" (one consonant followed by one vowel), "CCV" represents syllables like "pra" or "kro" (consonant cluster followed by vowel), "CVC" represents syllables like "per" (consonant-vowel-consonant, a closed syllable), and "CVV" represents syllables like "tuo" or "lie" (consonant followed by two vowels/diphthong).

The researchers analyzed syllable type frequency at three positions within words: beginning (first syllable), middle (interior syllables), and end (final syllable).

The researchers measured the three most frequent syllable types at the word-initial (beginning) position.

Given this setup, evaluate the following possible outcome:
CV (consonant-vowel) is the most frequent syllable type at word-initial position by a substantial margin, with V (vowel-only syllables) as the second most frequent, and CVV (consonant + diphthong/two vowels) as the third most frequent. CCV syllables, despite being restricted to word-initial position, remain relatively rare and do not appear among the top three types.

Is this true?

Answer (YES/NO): NO